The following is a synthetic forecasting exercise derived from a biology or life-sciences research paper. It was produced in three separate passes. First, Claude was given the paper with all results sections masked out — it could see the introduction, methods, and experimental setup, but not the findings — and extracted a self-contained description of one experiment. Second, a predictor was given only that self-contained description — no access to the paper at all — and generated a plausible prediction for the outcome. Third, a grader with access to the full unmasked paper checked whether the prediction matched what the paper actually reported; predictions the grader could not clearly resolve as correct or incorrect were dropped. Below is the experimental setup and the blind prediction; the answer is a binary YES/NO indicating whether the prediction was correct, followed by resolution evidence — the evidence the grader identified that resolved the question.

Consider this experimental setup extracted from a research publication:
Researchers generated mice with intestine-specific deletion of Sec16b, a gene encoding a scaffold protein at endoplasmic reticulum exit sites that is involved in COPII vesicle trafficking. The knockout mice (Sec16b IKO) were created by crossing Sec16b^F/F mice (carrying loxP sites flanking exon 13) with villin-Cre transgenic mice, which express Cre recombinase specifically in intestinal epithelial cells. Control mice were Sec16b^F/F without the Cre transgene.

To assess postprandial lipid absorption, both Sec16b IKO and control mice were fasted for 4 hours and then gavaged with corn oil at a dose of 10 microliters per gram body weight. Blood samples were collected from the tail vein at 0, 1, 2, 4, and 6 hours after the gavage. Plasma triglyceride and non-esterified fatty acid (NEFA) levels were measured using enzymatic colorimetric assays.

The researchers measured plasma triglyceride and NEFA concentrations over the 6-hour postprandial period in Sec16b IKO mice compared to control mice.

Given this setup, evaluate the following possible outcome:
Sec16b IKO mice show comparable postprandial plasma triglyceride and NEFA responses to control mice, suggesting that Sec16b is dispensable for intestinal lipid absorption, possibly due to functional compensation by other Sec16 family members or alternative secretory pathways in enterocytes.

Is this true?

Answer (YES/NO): NO